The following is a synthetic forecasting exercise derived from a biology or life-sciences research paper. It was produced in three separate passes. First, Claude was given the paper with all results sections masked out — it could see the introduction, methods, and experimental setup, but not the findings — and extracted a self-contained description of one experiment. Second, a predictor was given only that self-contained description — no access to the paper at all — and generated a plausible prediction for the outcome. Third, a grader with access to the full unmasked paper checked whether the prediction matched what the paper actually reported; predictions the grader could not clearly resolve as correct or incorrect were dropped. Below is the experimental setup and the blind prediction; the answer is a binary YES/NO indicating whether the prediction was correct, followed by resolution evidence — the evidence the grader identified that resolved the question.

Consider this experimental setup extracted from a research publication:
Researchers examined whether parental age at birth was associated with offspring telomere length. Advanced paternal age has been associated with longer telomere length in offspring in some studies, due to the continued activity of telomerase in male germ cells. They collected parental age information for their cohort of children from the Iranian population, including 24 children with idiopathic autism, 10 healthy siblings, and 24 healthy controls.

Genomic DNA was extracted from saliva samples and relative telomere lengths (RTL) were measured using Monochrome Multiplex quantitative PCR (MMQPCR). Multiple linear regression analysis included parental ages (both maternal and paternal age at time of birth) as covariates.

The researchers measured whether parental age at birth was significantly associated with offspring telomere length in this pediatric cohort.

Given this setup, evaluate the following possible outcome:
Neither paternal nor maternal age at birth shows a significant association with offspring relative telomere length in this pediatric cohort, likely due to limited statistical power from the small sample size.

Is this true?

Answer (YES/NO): NO